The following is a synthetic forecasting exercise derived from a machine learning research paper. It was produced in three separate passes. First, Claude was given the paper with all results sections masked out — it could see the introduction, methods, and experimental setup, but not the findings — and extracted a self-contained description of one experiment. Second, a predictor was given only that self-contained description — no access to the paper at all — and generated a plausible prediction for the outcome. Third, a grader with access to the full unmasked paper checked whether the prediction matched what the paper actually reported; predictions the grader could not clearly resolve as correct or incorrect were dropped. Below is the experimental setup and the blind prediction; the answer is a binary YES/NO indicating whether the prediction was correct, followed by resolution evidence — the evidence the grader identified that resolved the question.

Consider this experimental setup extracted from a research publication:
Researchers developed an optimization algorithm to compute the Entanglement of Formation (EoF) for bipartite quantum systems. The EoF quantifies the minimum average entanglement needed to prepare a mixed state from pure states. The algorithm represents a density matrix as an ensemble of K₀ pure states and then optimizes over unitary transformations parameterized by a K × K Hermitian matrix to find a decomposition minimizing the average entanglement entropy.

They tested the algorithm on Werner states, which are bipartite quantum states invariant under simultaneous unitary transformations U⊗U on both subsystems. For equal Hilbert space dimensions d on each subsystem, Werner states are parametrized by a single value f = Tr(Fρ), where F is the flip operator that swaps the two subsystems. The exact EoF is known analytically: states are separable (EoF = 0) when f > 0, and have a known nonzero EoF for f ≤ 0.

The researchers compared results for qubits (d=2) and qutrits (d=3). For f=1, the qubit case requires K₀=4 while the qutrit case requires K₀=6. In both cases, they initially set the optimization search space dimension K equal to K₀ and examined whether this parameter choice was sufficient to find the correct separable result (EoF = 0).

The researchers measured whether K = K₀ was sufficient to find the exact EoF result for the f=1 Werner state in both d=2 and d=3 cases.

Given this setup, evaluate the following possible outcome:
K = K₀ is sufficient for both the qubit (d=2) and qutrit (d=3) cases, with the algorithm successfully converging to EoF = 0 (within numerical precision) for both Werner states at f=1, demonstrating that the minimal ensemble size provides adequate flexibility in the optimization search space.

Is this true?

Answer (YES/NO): NO